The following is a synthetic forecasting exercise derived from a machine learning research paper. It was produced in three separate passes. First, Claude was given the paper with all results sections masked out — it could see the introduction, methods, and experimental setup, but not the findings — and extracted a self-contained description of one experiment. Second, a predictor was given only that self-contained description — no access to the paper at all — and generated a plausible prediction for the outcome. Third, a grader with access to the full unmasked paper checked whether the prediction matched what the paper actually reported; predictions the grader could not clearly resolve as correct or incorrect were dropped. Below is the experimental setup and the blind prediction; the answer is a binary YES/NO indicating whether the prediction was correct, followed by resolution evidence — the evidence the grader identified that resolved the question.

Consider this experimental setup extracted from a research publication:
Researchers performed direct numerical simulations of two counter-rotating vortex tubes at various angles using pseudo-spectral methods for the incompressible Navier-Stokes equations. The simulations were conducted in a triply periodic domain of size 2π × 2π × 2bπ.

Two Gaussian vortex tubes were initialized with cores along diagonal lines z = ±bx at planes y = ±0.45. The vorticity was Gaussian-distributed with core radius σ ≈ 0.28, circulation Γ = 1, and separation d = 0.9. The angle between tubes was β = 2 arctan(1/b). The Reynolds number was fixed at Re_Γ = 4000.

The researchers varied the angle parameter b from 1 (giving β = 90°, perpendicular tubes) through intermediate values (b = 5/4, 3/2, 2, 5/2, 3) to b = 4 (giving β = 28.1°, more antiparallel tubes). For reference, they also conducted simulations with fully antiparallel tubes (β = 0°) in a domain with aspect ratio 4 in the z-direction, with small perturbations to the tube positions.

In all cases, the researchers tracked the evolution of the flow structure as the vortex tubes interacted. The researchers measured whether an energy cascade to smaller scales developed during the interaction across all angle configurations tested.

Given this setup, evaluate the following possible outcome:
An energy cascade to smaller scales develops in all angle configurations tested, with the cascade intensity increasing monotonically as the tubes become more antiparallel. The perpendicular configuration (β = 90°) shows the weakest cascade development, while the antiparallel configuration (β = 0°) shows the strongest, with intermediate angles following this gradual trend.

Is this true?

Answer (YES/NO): NO